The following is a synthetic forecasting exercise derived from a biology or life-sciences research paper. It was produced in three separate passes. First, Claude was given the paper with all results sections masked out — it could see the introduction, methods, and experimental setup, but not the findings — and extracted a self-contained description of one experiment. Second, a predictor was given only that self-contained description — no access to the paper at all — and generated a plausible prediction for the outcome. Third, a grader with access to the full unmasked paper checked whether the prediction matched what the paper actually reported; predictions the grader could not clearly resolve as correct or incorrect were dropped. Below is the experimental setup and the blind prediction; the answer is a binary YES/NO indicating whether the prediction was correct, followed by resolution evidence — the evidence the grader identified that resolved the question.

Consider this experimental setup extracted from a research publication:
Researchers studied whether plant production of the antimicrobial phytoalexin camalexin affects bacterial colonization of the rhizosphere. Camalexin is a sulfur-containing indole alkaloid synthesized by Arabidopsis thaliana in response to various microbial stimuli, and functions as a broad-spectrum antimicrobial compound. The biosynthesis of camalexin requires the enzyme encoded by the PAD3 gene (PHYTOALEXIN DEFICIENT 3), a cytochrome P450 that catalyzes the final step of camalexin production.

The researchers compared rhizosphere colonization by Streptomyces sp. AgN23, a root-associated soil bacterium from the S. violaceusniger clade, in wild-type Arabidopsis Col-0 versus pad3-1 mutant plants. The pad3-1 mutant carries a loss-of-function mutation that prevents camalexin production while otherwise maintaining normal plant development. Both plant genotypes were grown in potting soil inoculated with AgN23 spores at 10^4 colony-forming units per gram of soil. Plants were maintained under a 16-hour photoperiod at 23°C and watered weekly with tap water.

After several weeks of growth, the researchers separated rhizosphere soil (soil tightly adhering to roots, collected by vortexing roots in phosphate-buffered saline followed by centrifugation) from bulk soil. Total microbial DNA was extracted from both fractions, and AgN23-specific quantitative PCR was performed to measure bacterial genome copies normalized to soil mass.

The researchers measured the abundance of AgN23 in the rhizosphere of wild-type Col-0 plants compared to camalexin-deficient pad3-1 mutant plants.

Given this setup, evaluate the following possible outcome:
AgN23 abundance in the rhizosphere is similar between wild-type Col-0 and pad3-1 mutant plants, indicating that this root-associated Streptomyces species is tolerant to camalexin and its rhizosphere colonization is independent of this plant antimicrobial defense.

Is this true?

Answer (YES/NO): NO